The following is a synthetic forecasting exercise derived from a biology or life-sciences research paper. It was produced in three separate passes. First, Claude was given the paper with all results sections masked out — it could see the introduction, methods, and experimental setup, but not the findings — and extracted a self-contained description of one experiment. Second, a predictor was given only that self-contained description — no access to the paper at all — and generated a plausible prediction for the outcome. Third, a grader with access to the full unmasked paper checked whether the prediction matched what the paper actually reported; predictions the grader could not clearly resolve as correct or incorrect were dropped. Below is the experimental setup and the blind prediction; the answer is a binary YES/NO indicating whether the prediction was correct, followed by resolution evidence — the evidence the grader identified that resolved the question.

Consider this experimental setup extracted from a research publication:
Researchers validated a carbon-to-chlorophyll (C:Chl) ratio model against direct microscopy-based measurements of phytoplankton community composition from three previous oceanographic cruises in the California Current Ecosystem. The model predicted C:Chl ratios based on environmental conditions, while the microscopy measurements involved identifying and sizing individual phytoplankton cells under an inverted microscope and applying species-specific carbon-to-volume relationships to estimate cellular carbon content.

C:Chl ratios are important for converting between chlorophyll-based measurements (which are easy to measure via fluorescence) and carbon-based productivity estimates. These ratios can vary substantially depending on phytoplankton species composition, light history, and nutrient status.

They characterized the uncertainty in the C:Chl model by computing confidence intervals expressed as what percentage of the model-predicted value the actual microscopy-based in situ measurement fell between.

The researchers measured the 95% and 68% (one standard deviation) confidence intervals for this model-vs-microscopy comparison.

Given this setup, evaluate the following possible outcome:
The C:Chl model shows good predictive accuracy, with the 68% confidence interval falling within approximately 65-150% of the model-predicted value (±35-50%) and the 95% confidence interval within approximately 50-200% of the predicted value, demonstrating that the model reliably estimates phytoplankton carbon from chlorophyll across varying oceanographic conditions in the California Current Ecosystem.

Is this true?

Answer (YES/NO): NO